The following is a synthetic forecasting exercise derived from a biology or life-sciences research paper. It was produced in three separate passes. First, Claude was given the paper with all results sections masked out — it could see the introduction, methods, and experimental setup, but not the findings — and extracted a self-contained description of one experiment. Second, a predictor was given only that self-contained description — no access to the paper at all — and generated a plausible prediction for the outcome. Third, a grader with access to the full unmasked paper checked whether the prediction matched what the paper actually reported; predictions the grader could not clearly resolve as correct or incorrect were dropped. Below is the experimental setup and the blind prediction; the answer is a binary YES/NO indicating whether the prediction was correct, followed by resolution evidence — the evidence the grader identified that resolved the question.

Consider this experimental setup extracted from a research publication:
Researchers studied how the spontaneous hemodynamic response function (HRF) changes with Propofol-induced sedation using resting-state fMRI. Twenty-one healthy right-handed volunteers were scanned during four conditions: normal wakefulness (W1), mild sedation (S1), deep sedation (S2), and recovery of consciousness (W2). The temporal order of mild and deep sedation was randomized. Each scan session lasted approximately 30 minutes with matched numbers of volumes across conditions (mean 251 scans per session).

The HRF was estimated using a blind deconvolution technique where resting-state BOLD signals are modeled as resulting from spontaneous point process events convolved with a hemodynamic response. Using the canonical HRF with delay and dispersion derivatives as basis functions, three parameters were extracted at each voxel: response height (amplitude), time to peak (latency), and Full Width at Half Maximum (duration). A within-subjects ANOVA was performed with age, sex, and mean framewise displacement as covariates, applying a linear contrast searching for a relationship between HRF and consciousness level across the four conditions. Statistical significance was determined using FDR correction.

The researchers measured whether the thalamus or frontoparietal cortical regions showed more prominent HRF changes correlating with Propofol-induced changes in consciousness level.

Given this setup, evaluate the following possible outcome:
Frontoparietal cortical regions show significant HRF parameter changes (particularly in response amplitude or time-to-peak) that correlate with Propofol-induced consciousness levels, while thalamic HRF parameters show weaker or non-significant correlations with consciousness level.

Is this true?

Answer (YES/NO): YES